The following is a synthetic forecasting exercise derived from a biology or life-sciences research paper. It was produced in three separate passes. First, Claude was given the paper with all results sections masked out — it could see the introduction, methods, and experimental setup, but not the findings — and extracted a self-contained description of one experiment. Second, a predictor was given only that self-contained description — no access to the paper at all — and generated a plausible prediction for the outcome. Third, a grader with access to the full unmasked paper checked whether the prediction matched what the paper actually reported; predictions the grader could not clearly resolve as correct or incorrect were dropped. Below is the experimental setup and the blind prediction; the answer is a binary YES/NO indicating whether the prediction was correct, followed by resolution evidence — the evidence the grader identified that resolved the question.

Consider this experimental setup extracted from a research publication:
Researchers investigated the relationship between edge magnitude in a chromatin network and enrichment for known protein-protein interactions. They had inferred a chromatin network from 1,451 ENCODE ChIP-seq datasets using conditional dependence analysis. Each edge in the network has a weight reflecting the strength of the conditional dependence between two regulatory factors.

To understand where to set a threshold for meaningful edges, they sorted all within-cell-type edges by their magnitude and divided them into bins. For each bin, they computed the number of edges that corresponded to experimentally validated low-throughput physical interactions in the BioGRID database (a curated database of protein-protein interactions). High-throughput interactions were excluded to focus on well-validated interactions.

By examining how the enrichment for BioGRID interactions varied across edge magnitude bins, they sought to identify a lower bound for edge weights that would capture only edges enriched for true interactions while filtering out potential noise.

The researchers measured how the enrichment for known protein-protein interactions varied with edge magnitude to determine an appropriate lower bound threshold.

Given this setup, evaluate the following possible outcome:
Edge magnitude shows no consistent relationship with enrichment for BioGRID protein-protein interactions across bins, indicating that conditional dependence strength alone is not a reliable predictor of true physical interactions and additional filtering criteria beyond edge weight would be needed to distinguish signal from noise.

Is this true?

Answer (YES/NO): NO